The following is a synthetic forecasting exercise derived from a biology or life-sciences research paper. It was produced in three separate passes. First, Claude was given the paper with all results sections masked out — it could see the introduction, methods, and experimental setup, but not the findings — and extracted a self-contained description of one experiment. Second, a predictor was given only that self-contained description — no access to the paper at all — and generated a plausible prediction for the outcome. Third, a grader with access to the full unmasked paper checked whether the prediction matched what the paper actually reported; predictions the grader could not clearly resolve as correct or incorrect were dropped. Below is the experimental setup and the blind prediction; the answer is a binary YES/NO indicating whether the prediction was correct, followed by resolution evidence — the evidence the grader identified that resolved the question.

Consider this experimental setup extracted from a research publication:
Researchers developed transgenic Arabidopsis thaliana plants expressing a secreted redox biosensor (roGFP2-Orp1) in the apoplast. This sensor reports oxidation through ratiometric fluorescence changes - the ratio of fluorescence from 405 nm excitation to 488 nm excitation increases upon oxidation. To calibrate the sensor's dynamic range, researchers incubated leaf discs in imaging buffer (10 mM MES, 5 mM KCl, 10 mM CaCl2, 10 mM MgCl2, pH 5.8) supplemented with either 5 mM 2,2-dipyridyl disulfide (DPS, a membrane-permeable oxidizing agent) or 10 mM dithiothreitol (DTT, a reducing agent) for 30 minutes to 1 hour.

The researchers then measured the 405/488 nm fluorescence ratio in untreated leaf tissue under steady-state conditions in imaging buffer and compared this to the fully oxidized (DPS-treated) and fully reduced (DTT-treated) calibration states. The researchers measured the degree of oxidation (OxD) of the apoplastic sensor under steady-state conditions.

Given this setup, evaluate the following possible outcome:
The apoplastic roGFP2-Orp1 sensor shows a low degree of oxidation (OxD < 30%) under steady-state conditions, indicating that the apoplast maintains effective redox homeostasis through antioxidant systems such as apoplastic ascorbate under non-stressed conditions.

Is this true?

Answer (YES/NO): NO